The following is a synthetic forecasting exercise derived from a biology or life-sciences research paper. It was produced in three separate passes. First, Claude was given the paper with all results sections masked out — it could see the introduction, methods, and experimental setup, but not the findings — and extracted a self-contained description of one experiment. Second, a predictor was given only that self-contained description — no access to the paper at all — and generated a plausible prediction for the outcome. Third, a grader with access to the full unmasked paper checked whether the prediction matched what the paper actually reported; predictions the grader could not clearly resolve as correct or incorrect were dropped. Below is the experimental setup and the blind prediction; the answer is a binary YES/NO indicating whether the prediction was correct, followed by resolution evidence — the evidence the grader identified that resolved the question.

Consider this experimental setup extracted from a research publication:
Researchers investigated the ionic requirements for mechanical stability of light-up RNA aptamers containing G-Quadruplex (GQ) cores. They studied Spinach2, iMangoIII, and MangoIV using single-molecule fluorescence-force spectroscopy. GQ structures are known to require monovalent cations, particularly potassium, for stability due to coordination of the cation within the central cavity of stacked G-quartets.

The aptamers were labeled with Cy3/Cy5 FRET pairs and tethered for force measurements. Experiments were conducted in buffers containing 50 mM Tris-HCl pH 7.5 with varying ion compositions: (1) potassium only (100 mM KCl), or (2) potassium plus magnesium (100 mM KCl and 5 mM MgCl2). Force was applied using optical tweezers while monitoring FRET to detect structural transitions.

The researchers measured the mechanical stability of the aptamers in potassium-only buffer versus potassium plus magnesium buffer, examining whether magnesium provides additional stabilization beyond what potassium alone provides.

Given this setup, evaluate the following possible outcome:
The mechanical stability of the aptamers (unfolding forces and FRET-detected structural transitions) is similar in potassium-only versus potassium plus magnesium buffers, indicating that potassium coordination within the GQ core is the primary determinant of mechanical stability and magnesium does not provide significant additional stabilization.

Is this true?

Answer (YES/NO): NO